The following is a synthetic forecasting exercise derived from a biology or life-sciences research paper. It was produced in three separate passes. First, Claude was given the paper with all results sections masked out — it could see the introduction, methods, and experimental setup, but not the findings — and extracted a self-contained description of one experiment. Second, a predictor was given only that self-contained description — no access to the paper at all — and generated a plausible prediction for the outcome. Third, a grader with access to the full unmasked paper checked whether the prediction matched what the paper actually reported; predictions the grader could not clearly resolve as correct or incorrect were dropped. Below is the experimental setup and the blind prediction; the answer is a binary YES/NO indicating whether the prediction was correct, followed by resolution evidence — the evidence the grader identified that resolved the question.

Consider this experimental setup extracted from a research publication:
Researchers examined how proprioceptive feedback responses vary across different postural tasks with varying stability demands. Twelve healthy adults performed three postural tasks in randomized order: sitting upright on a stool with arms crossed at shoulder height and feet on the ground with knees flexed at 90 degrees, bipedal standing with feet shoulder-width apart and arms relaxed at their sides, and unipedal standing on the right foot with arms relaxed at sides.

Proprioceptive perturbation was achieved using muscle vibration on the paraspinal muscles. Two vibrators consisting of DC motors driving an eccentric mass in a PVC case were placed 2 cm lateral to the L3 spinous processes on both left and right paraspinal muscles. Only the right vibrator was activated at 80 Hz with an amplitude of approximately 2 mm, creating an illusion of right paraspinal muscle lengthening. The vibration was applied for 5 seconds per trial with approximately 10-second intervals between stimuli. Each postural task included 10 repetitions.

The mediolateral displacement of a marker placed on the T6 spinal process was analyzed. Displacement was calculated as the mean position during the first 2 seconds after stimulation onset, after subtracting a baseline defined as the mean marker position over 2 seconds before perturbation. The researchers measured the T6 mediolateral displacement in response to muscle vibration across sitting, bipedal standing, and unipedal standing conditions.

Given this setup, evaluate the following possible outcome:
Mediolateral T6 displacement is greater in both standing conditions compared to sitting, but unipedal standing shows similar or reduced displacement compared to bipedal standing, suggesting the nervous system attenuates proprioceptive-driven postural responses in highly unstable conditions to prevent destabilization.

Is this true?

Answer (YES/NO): NO